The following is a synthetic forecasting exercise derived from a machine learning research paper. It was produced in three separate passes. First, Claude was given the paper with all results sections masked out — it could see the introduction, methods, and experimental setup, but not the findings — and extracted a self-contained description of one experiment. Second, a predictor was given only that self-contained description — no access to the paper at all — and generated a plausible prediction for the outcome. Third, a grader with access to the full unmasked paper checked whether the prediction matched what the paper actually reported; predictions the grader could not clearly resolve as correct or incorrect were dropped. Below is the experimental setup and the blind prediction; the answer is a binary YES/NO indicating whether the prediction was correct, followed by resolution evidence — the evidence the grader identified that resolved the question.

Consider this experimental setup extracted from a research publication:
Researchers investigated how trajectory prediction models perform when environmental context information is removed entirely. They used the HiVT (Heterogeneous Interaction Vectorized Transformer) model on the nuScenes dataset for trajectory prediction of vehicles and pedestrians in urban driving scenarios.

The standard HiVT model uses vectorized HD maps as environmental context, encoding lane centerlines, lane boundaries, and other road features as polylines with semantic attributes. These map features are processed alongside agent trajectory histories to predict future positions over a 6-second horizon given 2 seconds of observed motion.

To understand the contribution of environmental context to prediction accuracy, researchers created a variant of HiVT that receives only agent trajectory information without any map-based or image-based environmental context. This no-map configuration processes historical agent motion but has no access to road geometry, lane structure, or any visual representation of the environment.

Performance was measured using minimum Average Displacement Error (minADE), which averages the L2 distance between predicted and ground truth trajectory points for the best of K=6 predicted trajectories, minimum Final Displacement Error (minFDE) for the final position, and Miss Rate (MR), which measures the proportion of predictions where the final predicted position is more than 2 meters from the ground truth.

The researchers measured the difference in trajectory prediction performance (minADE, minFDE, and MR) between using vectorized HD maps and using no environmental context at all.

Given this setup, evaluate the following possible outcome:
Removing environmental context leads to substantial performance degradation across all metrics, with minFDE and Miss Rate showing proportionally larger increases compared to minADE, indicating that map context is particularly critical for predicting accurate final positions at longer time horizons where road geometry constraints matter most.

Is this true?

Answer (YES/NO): YES